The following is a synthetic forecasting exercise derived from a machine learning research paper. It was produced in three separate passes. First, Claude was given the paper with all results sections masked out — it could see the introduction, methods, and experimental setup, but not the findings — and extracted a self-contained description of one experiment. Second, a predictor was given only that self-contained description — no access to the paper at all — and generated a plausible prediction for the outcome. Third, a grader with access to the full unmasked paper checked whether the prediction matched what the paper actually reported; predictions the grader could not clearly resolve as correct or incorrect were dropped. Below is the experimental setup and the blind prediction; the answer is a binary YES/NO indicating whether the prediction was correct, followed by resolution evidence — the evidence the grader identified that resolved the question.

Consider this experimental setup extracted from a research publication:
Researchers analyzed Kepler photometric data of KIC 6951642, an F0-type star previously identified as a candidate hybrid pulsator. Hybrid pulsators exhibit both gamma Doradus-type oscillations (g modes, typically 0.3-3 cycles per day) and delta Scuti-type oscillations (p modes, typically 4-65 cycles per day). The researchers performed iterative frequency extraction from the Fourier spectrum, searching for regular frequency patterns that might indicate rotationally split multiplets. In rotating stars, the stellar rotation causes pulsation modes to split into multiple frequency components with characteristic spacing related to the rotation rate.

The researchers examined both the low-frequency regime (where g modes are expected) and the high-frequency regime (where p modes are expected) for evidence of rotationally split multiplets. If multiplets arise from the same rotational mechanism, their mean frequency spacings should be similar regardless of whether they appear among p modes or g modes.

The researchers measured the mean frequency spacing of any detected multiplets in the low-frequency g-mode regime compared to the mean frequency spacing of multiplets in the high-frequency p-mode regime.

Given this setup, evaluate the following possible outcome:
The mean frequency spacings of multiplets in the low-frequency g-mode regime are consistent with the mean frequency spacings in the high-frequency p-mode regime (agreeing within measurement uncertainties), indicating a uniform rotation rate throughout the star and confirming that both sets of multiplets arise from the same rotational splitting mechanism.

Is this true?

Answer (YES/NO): YES